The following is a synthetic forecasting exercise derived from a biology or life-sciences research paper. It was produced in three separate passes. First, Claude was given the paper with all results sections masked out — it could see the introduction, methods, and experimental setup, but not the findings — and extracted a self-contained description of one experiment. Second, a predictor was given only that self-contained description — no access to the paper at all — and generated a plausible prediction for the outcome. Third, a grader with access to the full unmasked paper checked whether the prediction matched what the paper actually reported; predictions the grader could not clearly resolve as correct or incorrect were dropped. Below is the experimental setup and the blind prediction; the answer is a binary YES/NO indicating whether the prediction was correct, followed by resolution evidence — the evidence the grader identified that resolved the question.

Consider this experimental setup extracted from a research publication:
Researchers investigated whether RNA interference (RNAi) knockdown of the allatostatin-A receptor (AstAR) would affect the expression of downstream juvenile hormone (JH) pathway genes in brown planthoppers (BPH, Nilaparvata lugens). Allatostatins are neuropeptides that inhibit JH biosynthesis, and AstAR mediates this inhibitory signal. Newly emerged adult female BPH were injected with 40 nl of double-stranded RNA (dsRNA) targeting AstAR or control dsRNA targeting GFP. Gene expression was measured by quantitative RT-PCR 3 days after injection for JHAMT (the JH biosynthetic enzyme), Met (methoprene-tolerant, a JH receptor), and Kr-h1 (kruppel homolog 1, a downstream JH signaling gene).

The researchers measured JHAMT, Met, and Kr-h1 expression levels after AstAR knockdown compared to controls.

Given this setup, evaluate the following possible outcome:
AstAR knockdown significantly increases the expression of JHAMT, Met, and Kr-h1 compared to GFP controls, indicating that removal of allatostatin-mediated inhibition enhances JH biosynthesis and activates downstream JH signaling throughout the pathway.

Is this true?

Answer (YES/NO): YES